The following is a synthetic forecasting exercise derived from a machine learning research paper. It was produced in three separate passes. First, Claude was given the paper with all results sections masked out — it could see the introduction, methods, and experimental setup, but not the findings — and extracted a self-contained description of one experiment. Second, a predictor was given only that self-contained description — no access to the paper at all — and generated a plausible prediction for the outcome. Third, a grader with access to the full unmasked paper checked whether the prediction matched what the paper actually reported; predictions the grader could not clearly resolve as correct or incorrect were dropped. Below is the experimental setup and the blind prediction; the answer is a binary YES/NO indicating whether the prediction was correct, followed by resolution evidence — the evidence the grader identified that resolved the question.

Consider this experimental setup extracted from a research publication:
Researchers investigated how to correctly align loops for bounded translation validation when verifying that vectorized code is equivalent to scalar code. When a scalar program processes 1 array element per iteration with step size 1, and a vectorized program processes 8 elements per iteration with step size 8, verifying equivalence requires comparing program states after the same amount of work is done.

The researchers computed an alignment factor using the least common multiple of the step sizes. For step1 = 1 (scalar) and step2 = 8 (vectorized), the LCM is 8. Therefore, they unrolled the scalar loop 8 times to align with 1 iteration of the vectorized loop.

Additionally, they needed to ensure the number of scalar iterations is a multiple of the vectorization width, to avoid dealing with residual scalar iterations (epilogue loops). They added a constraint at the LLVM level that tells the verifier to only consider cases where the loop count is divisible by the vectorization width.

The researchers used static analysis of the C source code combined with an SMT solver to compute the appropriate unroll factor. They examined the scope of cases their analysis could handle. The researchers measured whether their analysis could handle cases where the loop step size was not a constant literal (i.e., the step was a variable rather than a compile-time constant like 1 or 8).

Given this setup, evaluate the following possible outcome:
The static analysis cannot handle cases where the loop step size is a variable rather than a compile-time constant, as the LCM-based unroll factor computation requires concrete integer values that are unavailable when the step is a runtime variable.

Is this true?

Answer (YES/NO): YES